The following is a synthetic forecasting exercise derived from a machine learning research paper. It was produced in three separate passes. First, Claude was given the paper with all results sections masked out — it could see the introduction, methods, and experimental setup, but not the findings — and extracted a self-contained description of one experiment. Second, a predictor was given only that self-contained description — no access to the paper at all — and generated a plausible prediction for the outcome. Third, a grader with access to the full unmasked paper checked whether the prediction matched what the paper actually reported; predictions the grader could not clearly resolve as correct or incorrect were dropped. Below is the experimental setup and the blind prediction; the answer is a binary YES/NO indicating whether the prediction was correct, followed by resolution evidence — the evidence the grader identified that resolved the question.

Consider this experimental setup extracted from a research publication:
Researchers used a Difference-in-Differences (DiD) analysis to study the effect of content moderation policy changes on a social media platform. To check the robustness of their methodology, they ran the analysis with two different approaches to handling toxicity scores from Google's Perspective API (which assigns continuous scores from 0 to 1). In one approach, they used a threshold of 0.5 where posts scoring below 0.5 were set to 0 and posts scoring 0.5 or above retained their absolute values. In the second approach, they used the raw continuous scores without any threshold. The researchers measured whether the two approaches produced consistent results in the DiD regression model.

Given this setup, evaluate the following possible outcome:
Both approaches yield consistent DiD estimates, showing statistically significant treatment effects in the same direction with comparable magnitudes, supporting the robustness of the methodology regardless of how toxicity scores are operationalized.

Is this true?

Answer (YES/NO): YES